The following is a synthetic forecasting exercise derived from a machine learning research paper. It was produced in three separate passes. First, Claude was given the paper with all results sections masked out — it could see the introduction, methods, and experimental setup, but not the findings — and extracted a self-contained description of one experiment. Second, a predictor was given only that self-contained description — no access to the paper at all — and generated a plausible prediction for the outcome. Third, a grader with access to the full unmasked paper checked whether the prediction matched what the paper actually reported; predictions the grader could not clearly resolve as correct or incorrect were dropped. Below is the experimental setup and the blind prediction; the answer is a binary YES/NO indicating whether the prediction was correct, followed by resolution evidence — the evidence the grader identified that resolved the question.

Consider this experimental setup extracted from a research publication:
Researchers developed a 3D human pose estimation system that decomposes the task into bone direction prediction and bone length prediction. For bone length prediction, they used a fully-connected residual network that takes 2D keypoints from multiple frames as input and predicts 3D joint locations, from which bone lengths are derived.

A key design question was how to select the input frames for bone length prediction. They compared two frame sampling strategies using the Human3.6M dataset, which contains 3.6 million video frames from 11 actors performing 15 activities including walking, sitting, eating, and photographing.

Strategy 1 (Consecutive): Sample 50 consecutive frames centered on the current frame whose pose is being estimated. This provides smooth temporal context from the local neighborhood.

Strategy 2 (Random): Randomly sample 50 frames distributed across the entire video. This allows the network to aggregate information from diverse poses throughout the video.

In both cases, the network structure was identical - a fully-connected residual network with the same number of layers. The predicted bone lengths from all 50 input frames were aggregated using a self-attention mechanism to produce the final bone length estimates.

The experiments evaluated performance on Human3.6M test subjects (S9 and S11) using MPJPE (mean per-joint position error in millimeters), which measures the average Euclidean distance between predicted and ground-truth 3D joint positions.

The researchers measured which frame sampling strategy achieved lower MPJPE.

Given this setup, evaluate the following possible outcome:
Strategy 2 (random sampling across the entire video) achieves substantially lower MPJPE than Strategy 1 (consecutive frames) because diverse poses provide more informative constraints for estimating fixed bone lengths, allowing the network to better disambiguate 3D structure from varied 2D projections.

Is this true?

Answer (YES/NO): NO